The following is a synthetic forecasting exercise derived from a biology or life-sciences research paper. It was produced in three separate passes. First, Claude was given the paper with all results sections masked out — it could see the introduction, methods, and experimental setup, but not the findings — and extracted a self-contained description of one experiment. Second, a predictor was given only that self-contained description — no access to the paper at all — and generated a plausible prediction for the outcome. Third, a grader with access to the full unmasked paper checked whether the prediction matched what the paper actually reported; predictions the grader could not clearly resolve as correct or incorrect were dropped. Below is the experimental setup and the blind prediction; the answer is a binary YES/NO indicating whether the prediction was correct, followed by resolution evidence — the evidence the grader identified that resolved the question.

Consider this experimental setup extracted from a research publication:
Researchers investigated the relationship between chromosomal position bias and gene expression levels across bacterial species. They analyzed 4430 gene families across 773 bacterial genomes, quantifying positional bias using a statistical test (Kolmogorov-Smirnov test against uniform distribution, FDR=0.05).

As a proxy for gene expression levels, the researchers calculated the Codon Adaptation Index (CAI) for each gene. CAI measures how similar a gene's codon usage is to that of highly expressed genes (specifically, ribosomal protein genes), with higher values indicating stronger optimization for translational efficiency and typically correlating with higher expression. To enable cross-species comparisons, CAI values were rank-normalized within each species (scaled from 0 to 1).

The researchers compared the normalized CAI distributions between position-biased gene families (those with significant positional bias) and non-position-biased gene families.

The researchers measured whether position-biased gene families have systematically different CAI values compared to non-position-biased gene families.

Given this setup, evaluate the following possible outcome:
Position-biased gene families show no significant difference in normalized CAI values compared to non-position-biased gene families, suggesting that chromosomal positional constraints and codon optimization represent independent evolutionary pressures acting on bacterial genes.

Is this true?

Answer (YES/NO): NO